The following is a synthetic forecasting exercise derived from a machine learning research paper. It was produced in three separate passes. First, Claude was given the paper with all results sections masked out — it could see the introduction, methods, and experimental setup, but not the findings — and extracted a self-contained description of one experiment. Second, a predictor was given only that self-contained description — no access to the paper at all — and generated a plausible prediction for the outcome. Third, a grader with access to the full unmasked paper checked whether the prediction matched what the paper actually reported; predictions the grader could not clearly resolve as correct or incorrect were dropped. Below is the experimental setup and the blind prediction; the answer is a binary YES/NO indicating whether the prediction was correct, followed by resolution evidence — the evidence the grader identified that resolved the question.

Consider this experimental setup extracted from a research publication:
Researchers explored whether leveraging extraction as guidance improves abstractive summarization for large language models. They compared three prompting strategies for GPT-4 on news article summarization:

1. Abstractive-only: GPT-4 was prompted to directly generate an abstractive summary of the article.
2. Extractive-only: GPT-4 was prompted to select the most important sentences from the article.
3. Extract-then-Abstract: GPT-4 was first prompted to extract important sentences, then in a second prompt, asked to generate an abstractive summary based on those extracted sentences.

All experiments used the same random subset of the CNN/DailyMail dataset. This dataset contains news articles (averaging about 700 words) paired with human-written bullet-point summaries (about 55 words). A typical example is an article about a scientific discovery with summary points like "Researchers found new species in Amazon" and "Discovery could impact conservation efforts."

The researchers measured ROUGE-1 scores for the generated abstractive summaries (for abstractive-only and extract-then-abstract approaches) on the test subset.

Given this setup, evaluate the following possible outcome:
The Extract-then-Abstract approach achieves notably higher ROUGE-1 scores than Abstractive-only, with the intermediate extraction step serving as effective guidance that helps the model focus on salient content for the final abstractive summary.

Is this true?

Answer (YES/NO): NO